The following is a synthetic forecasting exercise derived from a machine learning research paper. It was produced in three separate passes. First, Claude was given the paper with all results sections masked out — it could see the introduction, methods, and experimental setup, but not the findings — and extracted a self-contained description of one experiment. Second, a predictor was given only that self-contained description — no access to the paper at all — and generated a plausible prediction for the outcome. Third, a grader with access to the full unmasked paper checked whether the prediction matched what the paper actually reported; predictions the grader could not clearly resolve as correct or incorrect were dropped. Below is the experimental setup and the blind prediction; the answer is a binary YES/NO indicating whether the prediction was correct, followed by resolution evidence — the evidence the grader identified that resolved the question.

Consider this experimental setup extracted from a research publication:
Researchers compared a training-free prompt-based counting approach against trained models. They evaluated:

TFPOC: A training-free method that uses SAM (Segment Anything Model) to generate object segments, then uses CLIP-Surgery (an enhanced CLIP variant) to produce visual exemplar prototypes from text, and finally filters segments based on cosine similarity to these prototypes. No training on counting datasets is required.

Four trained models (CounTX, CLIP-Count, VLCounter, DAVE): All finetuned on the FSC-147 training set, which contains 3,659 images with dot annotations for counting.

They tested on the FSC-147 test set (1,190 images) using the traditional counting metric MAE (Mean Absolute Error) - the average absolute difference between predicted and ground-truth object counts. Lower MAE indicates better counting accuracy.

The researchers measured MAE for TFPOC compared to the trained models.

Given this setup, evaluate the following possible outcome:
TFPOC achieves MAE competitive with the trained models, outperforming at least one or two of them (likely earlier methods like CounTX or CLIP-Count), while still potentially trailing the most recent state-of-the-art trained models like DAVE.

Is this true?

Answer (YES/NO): NO